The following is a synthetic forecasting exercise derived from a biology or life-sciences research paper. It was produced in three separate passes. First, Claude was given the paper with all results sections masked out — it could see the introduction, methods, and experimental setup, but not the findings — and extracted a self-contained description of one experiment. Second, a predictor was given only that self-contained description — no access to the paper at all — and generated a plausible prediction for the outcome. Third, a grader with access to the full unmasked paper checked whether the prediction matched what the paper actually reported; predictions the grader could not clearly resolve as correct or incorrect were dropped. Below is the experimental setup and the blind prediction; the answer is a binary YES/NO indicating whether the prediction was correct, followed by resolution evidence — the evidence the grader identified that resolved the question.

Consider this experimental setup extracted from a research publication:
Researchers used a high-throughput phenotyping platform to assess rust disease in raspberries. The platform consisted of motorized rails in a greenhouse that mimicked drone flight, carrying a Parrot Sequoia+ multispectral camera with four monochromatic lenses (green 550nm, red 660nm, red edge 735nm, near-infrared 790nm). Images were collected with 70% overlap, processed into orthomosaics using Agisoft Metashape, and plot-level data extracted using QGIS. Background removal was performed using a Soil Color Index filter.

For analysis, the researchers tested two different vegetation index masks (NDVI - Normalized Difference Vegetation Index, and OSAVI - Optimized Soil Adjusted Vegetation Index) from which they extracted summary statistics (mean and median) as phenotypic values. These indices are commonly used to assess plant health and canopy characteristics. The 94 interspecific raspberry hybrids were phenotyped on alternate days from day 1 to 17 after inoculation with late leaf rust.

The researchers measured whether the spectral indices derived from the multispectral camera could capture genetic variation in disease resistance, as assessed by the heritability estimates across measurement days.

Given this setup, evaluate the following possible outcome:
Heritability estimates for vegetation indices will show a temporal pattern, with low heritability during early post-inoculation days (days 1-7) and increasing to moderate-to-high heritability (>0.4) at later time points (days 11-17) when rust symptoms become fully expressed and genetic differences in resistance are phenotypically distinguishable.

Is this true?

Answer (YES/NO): NO